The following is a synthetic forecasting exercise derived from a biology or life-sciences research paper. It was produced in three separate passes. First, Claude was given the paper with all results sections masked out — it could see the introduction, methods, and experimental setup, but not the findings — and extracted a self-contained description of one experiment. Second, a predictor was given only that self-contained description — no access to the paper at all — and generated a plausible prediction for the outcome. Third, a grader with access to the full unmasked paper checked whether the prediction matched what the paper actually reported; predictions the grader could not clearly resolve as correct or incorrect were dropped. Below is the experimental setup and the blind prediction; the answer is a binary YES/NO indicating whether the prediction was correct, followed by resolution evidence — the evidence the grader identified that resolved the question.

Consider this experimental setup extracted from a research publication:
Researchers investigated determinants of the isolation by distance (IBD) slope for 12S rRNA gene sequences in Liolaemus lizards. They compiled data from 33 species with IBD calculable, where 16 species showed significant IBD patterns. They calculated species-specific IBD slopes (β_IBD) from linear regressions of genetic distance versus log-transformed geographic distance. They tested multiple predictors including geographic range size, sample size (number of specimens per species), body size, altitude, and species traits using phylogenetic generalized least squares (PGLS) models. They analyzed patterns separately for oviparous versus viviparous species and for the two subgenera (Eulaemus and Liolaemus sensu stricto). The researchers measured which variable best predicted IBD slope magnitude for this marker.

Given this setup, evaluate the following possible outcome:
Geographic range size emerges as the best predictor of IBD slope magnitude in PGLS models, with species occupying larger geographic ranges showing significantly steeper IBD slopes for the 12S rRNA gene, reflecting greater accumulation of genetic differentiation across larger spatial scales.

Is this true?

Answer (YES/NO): NO